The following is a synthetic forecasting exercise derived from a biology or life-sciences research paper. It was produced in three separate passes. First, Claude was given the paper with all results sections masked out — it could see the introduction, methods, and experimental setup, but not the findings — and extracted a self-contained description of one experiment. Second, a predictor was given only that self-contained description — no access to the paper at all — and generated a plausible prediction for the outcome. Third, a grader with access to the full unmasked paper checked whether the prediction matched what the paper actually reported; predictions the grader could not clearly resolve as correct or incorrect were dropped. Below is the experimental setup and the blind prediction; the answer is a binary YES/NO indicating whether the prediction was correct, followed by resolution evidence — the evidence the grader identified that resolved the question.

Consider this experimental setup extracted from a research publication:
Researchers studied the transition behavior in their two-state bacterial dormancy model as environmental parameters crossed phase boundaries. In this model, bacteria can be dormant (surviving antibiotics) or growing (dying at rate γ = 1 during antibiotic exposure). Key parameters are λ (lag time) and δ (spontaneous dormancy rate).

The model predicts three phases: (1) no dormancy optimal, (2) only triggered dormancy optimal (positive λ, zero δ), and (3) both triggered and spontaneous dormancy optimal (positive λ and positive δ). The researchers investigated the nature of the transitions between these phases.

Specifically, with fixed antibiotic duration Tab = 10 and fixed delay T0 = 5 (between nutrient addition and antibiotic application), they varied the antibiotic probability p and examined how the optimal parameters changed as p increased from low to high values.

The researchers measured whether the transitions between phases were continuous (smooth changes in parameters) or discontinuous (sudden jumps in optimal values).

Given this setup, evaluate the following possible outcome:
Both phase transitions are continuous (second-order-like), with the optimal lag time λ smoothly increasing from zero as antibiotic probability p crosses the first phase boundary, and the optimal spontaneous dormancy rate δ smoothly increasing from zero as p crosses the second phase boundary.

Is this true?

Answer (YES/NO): NO